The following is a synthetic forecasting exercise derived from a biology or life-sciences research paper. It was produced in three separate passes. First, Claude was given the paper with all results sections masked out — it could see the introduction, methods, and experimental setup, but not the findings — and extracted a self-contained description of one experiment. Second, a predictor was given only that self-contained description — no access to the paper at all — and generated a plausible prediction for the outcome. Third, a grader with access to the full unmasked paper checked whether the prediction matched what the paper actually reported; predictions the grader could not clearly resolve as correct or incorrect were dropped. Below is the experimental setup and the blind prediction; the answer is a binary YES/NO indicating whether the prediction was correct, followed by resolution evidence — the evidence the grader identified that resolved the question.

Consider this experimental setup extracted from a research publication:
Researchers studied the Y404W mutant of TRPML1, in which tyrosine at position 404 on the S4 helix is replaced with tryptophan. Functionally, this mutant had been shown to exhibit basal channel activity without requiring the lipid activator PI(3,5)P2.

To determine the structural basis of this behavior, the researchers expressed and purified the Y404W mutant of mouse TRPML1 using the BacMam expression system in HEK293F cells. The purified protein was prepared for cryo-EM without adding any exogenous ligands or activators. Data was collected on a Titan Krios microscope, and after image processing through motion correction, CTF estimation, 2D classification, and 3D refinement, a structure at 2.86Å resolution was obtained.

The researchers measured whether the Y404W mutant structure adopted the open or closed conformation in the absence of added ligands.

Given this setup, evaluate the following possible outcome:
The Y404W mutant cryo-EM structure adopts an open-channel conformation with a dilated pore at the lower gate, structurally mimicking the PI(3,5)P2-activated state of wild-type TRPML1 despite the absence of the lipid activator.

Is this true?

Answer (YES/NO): YES